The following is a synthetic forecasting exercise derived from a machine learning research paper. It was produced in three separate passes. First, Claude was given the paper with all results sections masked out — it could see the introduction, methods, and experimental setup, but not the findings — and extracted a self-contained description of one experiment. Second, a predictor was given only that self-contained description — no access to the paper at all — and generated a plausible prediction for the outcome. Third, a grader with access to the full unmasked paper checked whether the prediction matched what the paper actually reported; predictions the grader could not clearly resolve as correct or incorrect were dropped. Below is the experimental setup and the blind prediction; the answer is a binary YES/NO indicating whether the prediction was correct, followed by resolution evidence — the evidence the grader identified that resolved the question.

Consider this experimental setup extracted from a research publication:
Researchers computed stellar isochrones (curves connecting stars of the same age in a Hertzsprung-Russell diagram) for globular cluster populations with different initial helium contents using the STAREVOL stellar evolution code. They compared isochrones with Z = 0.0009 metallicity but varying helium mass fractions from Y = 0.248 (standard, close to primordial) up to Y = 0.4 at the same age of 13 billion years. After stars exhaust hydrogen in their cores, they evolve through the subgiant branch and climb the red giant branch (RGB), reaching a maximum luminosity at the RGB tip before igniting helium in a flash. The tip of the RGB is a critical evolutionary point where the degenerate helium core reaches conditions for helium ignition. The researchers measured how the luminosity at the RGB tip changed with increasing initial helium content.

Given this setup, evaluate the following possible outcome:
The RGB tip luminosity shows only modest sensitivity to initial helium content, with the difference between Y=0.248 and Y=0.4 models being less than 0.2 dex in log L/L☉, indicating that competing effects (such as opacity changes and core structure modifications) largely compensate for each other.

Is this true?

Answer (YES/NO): NO